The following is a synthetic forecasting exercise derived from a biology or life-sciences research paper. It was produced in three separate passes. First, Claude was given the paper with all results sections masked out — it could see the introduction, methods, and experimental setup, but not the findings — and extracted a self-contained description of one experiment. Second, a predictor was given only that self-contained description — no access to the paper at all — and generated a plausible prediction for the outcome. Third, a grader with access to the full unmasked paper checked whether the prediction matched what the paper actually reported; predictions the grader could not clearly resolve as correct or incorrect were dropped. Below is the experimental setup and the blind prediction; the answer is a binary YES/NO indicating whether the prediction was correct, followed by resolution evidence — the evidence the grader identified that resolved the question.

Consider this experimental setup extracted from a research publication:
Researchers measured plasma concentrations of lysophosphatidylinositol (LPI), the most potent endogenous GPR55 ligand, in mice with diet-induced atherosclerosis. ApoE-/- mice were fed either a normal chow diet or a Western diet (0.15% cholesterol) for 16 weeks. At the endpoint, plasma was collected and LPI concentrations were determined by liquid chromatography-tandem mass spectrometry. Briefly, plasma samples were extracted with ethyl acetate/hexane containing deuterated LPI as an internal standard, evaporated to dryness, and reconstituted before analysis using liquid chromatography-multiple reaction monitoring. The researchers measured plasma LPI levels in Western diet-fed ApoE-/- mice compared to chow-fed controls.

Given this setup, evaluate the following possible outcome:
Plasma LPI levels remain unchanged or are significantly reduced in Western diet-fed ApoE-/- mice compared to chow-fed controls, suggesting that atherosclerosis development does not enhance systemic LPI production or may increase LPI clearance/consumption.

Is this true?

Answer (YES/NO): YES